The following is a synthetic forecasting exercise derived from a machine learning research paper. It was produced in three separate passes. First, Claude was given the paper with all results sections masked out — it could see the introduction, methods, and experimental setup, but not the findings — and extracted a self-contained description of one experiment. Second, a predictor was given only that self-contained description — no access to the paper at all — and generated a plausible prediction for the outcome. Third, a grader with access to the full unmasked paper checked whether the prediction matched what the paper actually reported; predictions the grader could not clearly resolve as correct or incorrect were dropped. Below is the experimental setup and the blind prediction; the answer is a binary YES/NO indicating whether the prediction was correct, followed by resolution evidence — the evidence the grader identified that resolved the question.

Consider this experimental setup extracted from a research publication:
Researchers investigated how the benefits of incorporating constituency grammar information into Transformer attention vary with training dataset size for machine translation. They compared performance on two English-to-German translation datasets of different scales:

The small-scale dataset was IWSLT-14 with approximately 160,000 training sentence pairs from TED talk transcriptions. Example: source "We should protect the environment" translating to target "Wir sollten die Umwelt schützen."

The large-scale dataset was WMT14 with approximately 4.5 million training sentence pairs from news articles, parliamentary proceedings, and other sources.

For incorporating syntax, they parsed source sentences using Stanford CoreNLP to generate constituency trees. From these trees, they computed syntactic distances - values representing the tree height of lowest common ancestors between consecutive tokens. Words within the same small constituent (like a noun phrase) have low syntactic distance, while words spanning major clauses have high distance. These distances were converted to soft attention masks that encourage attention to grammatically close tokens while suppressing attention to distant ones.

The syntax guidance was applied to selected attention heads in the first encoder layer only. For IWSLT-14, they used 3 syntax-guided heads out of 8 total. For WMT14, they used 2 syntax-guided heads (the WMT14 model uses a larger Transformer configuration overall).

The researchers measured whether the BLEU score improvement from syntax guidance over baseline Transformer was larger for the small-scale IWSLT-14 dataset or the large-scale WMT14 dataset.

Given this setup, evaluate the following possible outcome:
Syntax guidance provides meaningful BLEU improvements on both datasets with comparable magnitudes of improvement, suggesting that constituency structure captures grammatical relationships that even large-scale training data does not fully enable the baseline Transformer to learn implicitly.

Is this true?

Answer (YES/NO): YES